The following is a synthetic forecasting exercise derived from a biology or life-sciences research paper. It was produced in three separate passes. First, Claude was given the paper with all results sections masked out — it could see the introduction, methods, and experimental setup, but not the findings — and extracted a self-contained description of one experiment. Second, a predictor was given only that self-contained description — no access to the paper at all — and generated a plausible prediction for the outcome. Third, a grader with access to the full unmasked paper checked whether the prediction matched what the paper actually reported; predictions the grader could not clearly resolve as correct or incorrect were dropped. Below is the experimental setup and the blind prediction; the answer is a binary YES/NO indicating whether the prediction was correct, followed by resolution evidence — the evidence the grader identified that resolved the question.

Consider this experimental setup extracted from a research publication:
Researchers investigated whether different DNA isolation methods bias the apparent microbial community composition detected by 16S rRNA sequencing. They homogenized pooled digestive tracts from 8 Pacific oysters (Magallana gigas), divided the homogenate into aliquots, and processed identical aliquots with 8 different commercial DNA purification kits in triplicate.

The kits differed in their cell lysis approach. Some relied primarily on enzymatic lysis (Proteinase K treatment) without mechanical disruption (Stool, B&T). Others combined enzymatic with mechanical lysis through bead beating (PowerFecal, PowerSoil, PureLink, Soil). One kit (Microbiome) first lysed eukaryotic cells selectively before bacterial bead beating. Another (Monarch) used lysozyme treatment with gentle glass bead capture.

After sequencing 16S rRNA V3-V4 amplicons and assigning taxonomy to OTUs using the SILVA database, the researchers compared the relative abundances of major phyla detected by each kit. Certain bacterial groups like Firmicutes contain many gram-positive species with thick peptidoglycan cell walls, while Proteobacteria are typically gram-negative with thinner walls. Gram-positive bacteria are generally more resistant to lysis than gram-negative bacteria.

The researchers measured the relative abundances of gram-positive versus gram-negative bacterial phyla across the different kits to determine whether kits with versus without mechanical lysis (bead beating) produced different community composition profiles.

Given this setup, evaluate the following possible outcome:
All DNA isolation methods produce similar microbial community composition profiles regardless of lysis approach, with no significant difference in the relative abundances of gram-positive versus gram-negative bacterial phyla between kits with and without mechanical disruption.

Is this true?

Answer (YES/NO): NO